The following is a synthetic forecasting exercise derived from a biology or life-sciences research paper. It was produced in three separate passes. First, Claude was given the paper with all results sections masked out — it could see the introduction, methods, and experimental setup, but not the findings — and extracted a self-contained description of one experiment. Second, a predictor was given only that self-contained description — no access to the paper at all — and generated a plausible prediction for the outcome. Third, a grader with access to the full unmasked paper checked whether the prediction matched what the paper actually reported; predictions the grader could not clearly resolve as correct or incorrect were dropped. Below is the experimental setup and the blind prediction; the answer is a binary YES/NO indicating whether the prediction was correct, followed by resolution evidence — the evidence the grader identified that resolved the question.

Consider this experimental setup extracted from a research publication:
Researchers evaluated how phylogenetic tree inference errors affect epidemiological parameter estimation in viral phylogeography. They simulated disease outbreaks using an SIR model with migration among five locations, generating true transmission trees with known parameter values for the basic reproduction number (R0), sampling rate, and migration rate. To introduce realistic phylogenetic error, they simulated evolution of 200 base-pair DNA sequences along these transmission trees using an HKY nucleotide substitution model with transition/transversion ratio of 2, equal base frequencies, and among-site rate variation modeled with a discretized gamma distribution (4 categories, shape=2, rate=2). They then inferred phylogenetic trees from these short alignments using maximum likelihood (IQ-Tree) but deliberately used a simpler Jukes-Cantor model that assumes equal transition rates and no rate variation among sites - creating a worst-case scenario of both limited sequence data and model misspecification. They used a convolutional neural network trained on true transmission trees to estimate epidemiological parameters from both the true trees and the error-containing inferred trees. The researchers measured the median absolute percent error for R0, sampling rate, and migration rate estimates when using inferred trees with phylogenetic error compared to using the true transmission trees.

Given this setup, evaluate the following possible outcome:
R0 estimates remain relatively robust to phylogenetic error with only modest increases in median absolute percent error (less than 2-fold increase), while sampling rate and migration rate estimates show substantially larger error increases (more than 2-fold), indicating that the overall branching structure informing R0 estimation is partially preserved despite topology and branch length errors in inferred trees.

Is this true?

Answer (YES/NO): NO